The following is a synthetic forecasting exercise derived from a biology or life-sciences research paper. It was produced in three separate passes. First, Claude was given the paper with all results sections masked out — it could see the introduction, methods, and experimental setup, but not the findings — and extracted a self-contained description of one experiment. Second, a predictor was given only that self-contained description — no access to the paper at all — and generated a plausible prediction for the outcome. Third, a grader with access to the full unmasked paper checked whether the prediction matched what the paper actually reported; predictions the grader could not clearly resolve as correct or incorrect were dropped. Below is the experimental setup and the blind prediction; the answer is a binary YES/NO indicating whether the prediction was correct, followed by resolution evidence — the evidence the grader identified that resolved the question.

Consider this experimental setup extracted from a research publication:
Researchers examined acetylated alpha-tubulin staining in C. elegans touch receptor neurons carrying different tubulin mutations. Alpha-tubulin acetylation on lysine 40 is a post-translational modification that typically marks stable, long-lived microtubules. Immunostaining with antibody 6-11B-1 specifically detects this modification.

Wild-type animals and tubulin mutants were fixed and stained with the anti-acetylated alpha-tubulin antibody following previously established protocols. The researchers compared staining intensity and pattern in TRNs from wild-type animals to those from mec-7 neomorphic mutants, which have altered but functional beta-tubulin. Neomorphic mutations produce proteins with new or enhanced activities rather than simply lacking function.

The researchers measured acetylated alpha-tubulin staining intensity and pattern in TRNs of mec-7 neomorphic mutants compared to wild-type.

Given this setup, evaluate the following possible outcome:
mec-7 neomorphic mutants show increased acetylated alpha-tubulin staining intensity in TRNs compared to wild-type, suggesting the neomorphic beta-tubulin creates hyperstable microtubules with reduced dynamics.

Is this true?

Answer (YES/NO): YES